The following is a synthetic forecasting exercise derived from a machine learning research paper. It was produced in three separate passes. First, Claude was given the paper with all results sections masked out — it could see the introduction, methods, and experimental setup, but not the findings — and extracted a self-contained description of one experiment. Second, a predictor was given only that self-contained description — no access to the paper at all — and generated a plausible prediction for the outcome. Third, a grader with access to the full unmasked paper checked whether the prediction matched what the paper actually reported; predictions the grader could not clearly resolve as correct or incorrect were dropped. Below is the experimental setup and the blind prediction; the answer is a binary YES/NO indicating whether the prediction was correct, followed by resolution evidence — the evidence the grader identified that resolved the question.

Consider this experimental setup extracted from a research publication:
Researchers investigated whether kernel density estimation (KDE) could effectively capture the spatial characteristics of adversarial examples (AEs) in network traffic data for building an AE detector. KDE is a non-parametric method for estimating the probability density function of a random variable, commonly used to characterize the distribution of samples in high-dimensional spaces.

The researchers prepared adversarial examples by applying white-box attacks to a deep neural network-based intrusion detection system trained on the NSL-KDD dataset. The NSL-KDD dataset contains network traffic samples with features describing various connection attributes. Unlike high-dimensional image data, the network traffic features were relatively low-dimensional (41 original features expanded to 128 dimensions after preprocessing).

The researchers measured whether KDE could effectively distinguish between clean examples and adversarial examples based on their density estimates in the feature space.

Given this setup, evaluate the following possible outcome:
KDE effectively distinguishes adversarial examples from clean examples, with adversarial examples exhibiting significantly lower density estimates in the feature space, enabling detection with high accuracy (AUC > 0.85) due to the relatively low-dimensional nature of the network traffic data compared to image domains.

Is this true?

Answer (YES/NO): NO